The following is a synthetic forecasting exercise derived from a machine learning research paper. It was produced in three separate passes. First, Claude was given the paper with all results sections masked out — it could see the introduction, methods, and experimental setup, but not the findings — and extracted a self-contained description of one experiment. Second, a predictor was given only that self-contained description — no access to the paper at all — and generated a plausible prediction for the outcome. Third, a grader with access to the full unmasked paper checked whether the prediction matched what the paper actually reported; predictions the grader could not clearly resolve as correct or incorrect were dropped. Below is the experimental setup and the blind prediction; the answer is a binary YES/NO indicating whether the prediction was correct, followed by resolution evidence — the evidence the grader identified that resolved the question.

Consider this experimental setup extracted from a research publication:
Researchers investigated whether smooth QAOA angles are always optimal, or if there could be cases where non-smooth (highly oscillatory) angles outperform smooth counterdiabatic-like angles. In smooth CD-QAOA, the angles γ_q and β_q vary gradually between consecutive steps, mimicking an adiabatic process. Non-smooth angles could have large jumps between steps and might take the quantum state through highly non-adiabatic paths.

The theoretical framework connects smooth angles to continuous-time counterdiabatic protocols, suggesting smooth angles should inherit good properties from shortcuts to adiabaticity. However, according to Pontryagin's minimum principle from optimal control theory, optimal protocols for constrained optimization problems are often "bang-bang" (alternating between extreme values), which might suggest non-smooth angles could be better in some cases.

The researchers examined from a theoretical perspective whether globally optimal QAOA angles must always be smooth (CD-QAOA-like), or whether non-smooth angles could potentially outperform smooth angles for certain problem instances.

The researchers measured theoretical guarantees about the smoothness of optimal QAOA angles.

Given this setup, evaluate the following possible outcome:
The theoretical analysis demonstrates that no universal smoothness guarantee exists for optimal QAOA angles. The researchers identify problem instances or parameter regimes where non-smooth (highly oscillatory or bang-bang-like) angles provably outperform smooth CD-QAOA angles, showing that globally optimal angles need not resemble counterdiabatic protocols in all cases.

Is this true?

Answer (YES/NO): NO